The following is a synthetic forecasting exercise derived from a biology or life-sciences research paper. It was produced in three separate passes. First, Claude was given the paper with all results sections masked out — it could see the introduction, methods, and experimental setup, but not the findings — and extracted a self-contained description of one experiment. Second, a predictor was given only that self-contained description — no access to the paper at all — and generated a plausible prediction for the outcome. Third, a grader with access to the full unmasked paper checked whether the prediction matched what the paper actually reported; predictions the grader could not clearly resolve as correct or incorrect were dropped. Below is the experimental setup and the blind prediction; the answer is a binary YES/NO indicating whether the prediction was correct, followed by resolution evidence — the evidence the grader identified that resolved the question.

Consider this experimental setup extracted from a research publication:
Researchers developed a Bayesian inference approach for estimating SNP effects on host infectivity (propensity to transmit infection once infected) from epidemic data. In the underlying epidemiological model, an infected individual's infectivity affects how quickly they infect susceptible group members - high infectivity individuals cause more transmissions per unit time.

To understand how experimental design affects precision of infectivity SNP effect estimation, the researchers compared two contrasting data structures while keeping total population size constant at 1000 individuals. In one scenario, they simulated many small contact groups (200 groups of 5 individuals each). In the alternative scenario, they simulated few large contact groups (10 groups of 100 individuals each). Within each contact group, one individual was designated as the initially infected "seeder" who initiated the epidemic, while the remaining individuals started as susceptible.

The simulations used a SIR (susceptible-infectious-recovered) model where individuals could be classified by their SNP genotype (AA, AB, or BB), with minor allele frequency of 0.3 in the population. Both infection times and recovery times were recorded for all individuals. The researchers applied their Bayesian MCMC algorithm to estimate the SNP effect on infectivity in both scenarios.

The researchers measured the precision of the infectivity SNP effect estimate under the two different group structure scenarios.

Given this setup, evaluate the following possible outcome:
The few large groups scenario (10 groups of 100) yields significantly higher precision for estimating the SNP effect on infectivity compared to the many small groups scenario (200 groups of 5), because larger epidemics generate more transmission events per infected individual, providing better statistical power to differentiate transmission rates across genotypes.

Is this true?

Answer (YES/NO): NO